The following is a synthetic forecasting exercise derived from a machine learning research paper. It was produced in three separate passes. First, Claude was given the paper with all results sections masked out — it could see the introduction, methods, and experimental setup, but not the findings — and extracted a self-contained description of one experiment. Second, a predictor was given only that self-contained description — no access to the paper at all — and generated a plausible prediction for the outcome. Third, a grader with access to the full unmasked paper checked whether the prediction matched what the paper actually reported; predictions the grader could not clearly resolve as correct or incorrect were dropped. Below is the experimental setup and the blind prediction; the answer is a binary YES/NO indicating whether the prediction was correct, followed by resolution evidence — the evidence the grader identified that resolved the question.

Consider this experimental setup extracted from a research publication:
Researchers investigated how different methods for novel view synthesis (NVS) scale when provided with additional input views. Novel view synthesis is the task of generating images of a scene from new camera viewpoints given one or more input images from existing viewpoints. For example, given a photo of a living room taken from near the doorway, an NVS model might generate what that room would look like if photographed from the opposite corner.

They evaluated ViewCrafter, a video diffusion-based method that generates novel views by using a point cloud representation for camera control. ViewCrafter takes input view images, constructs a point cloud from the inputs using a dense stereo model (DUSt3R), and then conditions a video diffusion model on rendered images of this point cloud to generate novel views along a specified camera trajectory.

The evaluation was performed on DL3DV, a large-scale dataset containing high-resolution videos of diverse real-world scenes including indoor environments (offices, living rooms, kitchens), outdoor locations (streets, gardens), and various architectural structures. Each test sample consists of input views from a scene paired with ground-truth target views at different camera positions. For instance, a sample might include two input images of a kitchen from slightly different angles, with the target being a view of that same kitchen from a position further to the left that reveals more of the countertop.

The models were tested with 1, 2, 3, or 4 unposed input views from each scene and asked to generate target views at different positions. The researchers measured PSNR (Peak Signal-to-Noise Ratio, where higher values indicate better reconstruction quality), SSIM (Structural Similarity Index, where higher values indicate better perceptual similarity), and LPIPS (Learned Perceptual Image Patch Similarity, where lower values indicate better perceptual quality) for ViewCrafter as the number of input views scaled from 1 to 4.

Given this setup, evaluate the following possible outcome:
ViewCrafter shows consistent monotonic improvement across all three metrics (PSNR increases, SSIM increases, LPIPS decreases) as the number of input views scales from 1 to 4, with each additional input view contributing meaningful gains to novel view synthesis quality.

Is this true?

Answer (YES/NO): NO